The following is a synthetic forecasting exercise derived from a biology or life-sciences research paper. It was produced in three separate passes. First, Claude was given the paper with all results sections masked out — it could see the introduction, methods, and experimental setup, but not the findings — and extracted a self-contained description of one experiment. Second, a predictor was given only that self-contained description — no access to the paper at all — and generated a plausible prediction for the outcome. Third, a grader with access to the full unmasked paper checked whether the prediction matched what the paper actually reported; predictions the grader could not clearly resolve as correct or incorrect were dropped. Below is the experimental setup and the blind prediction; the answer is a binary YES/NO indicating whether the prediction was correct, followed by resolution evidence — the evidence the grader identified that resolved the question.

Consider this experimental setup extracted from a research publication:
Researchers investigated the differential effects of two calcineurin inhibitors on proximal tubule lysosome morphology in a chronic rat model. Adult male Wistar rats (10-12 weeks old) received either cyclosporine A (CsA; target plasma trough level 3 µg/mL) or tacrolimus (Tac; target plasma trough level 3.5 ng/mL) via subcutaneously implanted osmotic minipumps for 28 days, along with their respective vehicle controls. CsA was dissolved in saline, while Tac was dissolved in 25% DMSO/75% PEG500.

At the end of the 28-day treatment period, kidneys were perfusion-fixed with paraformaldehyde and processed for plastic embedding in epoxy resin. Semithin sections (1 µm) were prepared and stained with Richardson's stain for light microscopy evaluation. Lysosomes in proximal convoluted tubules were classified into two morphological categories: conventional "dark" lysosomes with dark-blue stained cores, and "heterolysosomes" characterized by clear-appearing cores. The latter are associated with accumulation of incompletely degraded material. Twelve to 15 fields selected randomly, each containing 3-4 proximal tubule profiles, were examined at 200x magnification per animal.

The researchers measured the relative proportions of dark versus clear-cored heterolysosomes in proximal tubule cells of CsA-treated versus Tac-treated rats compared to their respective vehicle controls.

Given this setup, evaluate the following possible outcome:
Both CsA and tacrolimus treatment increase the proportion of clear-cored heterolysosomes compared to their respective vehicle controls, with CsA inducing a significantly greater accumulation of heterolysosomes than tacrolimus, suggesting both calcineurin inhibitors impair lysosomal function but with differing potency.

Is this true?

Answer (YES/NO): NO